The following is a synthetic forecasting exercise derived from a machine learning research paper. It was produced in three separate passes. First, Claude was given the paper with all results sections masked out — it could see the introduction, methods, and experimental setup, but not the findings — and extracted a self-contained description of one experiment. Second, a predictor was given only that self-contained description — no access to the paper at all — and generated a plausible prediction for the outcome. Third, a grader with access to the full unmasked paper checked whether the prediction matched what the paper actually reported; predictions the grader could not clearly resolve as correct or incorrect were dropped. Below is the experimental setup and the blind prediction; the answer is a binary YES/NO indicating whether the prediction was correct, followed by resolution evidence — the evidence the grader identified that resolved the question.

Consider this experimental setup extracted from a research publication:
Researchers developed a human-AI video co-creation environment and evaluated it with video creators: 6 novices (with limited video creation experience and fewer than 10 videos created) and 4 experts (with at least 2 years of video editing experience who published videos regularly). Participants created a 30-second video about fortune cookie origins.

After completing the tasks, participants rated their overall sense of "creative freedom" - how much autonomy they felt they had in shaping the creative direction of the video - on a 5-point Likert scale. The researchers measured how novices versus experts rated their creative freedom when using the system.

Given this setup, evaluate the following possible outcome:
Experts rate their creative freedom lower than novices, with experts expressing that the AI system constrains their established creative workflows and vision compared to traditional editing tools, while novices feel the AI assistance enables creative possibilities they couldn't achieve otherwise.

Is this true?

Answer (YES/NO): YES